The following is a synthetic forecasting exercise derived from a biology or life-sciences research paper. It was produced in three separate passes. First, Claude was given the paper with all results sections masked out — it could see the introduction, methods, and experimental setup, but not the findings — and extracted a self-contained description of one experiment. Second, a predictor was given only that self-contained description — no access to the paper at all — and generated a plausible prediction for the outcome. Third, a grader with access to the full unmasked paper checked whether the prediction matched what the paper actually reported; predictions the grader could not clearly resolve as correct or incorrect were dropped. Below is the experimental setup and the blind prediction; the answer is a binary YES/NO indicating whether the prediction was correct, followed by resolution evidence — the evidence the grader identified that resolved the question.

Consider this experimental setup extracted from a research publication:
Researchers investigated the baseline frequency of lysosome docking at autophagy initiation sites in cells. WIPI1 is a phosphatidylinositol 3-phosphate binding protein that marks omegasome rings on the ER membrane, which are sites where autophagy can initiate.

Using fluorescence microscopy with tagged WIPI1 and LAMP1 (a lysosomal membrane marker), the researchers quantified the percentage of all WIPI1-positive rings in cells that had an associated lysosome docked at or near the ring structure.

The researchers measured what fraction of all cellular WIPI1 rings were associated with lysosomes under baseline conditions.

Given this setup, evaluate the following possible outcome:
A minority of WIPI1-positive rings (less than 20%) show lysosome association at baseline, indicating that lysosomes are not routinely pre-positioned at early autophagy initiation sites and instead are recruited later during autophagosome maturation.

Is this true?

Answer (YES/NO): YES